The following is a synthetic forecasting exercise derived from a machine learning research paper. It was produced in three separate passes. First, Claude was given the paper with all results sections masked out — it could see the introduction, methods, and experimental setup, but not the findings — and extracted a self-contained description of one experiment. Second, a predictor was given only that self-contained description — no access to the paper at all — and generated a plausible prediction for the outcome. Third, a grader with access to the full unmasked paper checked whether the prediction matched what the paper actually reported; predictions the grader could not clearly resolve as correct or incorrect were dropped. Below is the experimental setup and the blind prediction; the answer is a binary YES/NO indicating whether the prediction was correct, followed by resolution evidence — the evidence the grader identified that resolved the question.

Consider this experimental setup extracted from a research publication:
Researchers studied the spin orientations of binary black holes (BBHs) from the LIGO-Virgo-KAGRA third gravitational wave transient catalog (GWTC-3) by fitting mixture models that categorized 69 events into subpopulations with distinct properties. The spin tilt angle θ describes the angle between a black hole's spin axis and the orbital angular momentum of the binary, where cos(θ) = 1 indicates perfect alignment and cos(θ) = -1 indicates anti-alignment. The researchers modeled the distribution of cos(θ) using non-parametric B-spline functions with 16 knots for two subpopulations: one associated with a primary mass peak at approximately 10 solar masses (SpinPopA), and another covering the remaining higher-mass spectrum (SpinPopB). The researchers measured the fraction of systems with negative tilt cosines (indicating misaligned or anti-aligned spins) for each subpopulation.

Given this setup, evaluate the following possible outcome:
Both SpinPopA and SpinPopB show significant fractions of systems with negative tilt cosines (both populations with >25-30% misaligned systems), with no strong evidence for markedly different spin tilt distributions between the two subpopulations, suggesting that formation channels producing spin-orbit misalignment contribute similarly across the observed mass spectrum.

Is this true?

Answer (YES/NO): NO